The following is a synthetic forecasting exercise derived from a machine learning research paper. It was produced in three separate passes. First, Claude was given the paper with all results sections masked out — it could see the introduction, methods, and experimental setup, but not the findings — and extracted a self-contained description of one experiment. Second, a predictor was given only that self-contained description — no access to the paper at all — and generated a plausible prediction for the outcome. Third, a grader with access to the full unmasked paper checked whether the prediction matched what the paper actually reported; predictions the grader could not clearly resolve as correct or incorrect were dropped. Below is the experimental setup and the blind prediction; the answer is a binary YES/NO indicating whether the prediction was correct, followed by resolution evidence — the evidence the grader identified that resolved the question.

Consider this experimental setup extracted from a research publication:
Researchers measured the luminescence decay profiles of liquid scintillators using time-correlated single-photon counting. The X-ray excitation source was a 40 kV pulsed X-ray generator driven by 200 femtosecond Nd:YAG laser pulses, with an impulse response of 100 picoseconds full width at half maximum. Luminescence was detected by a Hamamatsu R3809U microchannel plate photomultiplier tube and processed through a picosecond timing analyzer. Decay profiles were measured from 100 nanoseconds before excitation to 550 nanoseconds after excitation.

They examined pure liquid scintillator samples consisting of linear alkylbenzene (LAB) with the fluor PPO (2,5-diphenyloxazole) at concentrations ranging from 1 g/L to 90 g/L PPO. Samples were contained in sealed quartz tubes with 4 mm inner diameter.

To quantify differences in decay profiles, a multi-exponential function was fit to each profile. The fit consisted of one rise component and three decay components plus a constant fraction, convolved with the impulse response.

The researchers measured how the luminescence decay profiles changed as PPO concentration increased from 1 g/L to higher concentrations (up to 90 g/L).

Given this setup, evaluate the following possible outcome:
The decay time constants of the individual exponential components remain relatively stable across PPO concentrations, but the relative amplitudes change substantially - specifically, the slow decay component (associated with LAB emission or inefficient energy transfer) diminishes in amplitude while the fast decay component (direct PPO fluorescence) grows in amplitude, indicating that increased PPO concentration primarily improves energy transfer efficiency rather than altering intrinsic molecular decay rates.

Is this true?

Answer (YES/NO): NO